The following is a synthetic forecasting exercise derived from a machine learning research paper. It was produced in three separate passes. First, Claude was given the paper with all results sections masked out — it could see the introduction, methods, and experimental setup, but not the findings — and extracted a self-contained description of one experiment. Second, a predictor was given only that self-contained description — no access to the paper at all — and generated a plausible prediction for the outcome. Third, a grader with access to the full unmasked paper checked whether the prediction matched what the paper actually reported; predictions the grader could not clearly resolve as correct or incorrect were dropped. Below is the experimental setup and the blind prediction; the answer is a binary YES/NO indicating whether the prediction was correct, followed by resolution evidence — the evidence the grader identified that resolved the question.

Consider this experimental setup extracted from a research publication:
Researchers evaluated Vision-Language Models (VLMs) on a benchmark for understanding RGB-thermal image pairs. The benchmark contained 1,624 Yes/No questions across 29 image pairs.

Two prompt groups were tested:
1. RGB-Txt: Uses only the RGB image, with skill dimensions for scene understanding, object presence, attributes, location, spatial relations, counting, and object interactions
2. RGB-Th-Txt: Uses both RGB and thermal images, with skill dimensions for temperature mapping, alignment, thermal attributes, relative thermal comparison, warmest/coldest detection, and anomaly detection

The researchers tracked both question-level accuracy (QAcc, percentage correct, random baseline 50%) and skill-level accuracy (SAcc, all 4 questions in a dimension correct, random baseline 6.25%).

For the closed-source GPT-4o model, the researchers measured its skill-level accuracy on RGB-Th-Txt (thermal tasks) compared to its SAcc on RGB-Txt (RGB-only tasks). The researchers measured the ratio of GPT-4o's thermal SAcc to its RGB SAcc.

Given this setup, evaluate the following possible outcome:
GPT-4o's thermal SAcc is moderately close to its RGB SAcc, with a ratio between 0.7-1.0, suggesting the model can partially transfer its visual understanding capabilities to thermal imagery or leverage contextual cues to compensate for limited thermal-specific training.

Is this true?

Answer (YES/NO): NO